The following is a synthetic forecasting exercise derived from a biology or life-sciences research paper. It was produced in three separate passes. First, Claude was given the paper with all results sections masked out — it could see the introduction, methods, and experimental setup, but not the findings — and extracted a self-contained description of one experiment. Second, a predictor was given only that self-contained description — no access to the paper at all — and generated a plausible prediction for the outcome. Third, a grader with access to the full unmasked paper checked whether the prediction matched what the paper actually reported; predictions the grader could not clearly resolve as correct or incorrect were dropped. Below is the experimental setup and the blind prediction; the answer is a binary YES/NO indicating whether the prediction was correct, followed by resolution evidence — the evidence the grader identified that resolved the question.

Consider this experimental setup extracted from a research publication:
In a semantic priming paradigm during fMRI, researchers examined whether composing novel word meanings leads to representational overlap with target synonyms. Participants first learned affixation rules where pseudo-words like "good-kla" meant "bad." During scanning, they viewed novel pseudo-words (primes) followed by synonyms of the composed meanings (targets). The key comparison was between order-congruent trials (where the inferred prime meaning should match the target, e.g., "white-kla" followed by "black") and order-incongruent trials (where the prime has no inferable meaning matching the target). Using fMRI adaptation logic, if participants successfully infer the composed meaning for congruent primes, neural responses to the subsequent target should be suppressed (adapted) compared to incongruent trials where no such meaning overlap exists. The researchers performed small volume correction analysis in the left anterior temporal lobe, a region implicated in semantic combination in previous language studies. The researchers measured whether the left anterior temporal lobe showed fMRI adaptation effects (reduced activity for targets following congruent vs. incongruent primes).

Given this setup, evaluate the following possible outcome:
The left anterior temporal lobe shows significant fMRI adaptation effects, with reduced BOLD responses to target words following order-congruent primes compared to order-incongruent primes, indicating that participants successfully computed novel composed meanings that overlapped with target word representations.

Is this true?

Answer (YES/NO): NO